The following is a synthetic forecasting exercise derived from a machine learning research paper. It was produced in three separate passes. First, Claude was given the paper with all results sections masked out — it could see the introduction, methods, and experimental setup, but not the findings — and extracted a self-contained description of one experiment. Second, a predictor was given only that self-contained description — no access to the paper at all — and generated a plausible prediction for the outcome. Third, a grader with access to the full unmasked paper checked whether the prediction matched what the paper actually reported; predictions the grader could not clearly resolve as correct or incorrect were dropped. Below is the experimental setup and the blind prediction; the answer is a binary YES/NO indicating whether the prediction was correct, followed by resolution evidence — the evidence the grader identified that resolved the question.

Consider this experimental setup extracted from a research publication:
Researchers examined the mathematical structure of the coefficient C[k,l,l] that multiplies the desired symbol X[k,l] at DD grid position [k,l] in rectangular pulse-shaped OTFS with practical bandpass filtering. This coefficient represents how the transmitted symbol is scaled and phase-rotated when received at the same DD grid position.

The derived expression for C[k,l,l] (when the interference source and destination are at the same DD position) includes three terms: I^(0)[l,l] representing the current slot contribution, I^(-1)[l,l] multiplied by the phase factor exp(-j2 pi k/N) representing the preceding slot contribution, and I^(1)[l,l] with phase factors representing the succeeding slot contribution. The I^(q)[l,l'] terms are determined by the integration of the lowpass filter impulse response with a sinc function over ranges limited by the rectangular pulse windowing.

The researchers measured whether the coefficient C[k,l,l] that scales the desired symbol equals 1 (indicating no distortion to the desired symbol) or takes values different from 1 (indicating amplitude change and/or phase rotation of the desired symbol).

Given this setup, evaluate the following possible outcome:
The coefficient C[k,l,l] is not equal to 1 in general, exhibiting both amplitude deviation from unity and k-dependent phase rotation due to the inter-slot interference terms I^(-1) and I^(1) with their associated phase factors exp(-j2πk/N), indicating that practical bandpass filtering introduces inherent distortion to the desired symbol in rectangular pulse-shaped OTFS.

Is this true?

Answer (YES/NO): NO